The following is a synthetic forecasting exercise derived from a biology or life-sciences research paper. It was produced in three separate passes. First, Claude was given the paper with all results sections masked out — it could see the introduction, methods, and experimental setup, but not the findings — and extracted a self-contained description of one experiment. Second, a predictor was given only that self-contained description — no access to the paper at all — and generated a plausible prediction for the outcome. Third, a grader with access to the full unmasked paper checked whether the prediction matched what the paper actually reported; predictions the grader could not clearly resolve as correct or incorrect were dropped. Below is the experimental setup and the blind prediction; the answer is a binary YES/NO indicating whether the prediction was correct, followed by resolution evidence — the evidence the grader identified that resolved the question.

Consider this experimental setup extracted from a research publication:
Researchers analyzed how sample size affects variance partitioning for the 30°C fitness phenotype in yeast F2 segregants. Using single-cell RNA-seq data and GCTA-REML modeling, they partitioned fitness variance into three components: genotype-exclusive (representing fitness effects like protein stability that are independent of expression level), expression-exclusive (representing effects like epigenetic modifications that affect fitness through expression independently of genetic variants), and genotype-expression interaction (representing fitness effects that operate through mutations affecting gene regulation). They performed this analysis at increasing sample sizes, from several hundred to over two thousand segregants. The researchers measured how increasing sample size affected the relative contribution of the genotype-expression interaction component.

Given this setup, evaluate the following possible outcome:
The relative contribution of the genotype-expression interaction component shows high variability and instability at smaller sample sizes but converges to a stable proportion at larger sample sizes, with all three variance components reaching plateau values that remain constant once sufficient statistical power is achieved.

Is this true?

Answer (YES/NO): NO